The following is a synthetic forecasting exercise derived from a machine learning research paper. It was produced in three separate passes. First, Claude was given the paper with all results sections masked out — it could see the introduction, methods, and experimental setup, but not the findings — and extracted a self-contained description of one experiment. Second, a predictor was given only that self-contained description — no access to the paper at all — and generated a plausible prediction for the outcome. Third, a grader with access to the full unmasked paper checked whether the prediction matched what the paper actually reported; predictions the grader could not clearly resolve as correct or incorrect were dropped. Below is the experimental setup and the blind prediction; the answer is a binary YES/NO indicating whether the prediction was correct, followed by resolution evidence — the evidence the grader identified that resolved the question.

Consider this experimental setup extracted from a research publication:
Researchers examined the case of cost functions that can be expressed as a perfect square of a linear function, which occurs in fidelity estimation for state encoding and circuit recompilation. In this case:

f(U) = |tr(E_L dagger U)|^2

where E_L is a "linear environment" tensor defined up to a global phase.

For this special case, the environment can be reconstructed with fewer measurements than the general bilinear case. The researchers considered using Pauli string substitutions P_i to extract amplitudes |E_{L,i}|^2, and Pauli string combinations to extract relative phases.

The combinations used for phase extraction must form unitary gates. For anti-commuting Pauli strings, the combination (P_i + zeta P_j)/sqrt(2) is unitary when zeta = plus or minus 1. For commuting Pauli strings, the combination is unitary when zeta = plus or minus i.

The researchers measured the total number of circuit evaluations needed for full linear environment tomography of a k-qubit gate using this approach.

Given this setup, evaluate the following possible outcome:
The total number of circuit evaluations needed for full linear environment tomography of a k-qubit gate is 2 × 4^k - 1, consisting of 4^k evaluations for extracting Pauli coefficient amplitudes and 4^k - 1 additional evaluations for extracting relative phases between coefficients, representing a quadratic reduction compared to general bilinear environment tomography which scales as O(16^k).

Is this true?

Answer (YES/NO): YES